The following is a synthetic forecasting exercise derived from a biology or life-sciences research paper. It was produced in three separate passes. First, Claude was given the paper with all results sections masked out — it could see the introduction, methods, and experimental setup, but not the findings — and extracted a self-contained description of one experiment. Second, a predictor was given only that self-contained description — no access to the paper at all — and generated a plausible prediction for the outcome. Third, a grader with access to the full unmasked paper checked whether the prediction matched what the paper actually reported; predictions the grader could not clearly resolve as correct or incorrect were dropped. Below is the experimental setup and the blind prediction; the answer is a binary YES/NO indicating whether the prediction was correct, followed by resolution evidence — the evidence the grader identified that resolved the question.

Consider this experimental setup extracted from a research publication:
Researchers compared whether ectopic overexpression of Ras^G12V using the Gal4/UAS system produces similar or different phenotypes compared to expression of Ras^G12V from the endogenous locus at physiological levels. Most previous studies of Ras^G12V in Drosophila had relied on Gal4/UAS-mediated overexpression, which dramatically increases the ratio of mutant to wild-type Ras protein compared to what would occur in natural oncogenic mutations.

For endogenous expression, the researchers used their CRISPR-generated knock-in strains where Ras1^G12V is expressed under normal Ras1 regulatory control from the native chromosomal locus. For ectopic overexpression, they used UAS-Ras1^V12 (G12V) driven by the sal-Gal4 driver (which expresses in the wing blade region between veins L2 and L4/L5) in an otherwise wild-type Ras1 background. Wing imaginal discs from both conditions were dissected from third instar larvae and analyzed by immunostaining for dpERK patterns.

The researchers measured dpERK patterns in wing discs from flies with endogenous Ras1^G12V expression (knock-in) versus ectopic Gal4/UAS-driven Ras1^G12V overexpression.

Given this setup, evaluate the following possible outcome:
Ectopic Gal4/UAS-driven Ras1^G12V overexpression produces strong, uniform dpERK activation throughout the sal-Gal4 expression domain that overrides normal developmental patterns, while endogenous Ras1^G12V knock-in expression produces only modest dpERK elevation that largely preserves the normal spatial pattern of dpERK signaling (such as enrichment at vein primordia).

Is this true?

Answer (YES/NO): YES